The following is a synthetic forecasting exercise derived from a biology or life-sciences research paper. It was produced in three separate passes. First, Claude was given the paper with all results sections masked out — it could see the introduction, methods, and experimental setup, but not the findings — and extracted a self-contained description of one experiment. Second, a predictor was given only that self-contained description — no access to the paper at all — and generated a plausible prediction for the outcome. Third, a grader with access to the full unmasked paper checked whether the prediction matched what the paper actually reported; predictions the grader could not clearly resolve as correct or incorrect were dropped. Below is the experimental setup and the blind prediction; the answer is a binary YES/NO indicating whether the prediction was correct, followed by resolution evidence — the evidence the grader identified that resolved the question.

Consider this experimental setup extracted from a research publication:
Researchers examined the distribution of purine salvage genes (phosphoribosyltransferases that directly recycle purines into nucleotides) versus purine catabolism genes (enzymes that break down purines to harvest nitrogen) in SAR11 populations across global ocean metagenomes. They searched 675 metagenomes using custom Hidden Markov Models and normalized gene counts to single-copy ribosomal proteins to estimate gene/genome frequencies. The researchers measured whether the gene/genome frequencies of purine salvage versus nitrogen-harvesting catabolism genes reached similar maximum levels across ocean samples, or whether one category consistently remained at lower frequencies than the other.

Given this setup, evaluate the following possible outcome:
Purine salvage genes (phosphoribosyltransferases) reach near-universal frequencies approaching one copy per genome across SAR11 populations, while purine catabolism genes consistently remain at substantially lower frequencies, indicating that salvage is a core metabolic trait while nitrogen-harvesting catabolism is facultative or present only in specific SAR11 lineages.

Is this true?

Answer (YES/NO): YES